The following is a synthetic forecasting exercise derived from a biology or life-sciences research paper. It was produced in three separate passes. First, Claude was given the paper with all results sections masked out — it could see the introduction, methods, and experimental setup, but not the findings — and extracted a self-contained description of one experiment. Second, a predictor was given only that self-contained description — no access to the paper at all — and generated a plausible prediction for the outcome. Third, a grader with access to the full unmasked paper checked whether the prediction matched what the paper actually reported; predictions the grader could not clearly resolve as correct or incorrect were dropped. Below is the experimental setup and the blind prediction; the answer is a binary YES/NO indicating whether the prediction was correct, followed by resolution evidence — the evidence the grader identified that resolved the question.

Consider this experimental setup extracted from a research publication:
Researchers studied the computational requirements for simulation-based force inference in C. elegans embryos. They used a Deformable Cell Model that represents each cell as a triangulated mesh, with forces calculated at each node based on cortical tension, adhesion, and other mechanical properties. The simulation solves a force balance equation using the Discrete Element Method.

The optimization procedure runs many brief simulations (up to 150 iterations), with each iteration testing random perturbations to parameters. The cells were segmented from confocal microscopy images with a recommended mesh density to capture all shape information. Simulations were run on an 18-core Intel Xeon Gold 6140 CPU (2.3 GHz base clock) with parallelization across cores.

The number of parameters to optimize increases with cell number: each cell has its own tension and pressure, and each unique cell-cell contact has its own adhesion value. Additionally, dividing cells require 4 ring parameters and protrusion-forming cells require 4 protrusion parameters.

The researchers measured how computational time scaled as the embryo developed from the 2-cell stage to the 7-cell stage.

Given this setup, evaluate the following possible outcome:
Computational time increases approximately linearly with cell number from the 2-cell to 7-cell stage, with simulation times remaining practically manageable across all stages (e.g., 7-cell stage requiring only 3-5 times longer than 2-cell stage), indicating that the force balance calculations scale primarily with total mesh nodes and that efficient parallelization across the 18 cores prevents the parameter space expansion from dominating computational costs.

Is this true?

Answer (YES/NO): NO